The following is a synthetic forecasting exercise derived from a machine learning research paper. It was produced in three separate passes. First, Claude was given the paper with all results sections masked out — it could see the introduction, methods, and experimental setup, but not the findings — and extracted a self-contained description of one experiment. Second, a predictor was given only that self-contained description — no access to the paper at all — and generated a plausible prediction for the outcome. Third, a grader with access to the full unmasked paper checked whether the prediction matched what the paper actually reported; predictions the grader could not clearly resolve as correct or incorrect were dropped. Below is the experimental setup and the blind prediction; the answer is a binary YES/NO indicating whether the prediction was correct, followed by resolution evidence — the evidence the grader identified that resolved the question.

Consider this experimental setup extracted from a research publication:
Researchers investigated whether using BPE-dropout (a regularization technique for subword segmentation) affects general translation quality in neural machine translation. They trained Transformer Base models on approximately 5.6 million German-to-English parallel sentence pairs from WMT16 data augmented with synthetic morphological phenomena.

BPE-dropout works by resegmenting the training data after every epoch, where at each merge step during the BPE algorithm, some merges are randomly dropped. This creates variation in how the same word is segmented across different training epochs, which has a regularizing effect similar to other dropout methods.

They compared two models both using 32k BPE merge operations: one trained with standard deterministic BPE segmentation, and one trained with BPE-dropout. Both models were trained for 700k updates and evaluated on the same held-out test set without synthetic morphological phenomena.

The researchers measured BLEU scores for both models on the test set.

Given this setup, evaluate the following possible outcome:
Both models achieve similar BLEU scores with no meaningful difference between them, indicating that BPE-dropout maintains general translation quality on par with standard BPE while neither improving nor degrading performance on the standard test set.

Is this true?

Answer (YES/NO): NO